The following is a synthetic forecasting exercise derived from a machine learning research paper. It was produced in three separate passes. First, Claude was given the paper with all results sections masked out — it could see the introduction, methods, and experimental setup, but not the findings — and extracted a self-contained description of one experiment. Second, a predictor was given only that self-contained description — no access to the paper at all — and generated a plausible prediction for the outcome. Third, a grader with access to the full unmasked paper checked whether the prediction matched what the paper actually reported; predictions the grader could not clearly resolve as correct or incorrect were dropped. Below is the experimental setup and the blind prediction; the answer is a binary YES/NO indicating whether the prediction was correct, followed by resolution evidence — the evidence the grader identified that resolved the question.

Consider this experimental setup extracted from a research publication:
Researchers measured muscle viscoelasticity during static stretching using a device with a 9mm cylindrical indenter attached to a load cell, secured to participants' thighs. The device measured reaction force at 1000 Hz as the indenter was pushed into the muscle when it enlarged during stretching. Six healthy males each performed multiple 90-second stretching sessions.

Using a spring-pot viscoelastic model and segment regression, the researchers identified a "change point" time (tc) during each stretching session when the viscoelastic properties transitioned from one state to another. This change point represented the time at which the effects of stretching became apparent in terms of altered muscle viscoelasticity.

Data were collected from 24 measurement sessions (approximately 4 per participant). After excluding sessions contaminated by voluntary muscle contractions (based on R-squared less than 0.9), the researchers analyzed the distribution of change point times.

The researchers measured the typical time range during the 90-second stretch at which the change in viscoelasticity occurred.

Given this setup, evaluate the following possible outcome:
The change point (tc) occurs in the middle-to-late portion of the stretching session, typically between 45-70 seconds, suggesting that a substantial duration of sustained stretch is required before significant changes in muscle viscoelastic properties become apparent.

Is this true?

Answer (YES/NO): NO